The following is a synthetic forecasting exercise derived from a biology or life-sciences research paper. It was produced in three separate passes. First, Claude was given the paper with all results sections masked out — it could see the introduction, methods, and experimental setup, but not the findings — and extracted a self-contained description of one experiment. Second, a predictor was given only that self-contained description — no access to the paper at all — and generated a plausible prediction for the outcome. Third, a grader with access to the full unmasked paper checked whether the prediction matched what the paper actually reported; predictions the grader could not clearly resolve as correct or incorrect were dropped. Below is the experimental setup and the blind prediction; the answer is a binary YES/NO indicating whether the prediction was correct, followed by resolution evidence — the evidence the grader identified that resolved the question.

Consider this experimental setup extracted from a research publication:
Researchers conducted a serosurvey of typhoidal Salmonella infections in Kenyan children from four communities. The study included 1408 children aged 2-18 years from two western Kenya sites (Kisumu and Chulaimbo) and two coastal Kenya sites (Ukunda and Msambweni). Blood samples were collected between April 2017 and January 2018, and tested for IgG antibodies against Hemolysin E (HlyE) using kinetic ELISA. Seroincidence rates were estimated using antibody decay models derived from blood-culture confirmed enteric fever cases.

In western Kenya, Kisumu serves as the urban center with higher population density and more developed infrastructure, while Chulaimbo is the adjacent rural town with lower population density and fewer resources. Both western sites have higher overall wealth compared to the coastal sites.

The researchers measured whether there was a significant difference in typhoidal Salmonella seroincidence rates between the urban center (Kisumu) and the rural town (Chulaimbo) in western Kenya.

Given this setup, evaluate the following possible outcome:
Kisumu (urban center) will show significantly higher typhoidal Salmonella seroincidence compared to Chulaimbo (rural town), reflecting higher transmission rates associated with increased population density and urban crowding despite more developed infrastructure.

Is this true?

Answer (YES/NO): NO